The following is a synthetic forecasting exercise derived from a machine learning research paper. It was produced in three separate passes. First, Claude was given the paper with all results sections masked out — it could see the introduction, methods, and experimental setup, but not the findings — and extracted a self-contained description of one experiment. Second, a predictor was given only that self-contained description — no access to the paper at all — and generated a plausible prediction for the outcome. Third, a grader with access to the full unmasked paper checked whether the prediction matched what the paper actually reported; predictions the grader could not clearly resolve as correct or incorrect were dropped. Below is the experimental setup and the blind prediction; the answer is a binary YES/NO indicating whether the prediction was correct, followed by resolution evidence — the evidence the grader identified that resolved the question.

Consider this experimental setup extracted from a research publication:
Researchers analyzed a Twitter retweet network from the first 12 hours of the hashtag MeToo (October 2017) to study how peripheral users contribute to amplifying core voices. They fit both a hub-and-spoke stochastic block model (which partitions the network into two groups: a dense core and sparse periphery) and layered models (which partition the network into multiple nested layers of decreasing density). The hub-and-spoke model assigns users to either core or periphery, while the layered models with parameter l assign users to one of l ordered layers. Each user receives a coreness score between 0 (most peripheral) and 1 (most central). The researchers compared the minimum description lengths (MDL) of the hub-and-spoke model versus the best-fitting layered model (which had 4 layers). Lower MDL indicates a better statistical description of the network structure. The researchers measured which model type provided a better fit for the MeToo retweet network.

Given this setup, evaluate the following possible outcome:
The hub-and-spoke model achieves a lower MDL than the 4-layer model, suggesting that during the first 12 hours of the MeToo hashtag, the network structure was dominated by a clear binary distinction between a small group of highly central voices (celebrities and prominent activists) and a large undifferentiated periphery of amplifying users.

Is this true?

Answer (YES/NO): YES